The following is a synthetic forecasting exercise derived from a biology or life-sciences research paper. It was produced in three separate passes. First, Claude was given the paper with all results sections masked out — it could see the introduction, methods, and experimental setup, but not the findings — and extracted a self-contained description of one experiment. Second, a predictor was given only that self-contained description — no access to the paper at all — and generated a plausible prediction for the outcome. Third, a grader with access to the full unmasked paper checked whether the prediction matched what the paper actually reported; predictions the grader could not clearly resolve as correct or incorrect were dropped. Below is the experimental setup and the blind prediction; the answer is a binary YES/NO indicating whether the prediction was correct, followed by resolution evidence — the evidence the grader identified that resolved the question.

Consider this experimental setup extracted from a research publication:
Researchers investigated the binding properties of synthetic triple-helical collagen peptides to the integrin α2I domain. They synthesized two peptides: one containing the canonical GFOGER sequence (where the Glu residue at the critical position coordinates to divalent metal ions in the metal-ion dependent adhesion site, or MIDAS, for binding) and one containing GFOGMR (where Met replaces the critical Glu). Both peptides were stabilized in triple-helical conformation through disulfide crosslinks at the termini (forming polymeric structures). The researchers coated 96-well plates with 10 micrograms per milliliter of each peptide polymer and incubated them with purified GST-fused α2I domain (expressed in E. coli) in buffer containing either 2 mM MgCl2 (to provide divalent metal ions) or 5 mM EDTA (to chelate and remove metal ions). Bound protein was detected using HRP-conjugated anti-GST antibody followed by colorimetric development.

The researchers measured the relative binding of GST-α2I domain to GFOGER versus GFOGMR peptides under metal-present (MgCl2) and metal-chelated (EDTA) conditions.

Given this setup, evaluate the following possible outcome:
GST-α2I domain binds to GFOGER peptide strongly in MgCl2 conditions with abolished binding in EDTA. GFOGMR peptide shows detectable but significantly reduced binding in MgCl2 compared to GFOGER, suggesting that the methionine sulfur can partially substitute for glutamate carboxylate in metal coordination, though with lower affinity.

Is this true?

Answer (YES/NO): NO